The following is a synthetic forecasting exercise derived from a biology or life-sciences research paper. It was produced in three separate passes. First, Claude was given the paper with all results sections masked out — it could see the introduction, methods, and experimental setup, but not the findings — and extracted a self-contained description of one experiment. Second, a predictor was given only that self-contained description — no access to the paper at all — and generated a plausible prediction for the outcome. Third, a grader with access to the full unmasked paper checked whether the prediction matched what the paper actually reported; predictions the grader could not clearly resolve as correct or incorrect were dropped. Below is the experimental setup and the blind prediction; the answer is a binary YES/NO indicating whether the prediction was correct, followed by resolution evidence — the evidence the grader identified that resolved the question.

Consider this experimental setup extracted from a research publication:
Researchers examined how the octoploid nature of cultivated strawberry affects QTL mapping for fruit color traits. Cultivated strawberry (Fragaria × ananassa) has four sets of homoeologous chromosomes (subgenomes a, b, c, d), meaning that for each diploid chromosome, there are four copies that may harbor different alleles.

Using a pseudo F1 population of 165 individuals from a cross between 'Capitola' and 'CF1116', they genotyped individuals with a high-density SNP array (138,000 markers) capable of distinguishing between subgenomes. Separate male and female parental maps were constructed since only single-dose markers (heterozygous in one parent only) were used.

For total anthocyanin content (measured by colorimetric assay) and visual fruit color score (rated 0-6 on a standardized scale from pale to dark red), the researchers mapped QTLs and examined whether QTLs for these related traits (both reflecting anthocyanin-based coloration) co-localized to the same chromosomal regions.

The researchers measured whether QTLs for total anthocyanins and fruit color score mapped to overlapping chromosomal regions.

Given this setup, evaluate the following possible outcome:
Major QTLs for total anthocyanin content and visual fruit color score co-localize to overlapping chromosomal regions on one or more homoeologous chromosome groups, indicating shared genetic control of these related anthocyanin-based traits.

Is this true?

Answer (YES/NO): YES